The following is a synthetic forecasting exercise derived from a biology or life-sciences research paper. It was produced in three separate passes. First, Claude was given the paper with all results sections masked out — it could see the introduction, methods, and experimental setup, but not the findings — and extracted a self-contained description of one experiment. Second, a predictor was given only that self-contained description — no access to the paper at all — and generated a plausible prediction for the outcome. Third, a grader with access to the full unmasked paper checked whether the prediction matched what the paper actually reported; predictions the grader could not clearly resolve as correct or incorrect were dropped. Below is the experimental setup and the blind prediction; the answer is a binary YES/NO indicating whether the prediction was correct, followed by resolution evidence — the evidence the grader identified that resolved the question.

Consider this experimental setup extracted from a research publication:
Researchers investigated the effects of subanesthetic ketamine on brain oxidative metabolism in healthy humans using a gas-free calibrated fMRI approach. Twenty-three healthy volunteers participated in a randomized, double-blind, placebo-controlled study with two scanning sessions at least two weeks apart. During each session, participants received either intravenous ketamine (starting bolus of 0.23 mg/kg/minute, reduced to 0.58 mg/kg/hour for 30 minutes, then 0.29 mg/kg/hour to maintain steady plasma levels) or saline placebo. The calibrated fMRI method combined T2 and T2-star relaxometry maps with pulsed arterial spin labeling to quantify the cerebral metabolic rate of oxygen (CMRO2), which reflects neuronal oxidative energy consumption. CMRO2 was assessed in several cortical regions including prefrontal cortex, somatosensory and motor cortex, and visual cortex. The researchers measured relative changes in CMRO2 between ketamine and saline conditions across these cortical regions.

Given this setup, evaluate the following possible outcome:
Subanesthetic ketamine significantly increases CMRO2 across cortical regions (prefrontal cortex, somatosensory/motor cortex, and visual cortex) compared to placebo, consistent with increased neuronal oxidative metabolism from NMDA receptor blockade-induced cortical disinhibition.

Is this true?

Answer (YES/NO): YES